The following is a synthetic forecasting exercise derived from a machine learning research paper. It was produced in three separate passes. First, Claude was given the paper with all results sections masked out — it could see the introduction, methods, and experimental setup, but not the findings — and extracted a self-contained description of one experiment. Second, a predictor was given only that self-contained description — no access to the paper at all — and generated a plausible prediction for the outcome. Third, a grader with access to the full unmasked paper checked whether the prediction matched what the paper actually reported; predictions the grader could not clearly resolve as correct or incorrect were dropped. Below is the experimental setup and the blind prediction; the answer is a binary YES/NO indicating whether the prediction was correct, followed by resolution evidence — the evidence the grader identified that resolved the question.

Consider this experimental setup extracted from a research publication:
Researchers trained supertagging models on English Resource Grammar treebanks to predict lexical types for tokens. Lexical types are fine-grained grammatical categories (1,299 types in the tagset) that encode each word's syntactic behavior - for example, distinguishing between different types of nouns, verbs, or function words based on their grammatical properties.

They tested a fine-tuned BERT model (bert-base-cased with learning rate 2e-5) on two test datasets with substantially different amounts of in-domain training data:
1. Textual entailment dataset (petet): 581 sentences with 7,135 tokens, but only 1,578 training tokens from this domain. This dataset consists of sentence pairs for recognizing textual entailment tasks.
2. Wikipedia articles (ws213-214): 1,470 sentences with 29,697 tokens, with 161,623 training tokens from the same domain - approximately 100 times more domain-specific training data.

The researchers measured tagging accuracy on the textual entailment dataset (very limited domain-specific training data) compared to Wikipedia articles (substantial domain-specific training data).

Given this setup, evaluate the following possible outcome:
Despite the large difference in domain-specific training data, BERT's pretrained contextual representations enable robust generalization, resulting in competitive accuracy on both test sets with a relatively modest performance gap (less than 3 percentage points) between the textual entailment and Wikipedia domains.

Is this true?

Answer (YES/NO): YES